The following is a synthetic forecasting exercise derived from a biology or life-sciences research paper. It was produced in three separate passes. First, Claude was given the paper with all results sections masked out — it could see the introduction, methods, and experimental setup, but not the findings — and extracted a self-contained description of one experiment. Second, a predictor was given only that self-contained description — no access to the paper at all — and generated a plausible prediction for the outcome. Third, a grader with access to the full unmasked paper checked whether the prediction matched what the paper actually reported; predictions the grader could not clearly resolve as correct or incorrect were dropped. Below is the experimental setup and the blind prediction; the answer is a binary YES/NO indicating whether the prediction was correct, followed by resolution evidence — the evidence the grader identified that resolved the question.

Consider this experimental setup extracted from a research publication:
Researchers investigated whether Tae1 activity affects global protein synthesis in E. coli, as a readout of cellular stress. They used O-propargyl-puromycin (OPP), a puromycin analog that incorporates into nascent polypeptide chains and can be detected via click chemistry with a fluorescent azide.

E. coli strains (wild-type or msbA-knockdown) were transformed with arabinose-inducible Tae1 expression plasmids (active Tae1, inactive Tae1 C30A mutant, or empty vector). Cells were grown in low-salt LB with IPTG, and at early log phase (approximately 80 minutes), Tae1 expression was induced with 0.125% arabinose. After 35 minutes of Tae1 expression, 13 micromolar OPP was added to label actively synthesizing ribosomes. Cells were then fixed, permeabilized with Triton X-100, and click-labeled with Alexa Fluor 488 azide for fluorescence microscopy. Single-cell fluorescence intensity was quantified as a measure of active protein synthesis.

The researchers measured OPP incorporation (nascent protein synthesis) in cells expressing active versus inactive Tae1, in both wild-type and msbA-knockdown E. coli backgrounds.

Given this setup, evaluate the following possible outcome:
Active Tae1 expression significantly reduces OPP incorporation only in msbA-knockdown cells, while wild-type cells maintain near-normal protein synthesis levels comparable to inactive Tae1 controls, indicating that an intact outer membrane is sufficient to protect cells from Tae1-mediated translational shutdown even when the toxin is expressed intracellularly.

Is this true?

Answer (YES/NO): NO